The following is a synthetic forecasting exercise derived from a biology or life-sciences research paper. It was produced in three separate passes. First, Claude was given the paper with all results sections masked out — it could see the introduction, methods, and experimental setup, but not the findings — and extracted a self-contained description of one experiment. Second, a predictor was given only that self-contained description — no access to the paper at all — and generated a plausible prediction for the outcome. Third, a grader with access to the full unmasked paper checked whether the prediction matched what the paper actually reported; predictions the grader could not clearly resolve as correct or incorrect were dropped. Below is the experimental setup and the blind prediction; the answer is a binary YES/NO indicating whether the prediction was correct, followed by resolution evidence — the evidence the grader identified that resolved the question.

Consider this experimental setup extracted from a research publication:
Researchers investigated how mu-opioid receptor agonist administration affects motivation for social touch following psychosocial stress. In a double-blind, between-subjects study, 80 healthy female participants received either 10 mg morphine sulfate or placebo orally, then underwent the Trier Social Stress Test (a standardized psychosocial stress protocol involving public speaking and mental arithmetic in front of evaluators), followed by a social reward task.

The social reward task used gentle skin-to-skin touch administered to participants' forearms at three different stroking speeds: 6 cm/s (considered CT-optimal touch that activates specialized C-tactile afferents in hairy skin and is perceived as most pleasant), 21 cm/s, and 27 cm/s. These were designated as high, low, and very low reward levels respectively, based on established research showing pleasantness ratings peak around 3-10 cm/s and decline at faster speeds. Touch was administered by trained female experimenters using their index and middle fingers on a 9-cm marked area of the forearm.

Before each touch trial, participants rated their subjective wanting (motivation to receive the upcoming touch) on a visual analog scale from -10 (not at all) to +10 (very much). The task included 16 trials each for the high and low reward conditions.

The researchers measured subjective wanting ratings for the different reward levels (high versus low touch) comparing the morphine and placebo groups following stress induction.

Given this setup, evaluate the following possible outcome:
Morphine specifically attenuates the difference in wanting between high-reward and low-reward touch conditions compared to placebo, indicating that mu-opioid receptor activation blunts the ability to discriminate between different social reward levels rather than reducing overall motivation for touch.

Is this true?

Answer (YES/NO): NO